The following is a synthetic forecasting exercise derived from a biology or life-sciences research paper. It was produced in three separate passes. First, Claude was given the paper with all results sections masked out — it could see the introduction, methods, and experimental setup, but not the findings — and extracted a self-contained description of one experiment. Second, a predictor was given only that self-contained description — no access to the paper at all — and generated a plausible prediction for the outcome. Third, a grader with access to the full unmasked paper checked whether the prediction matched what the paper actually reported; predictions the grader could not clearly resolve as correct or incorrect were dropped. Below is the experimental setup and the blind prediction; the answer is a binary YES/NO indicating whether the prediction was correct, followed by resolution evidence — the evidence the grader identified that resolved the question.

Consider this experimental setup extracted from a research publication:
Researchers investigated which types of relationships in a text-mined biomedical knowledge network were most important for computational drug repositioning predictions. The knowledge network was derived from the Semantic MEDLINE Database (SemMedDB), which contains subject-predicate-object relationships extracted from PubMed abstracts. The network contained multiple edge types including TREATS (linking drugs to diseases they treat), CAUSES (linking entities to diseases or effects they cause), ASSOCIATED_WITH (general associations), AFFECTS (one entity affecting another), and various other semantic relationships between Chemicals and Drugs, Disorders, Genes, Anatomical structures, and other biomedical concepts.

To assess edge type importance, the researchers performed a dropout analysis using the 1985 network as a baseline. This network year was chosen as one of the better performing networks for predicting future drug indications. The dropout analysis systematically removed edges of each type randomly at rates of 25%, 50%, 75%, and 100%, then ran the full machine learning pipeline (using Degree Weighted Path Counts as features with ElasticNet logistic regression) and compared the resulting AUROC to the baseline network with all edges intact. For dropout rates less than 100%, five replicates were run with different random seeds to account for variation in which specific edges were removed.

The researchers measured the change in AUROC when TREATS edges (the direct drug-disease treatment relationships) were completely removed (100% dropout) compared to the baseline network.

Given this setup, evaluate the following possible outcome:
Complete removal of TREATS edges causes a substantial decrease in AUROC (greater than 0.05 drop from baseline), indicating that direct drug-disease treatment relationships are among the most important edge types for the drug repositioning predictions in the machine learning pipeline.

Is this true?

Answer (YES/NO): YES